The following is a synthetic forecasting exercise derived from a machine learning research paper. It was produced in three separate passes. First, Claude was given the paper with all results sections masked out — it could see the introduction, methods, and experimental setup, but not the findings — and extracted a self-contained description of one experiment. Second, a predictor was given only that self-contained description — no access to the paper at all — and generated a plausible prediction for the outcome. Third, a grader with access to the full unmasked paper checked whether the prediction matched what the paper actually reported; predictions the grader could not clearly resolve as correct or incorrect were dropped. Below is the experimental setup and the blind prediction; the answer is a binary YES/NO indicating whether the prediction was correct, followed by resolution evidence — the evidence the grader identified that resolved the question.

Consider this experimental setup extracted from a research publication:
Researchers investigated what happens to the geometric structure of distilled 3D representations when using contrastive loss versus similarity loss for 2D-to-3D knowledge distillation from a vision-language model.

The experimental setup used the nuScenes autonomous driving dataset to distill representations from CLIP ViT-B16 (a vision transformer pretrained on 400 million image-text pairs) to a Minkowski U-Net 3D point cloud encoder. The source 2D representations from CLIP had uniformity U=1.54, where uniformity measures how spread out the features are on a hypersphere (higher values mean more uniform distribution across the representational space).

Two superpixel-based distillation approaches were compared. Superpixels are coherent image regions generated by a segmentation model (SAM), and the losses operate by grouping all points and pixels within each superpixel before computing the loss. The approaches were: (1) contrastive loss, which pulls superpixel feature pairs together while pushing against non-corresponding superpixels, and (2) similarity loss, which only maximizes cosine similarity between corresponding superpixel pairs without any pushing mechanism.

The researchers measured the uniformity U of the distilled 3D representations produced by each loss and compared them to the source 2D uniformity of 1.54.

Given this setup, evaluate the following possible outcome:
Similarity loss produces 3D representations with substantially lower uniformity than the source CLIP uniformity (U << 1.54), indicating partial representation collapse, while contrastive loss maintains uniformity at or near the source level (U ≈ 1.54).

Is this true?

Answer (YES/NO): NO